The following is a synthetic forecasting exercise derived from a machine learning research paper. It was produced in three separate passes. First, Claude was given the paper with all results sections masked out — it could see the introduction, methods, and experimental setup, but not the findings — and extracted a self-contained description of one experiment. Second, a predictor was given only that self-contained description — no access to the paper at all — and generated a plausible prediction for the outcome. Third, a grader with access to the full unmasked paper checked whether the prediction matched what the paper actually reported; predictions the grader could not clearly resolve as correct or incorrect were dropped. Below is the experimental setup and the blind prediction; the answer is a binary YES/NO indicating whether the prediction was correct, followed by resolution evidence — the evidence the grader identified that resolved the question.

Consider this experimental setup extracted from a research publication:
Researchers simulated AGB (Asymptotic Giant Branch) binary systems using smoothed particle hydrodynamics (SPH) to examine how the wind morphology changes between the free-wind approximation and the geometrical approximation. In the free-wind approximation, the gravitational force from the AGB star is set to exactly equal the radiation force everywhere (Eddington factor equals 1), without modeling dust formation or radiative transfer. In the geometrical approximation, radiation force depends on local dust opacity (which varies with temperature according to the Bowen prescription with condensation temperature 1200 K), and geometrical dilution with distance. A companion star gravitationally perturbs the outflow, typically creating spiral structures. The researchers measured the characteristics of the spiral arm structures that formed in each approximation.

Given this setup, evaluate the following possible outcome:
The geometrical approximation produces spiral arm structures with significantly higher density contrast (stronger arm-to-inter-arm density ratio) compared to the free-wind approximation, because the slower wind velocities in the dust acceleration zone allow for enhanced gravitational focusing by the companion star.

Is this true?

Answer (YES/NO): NO